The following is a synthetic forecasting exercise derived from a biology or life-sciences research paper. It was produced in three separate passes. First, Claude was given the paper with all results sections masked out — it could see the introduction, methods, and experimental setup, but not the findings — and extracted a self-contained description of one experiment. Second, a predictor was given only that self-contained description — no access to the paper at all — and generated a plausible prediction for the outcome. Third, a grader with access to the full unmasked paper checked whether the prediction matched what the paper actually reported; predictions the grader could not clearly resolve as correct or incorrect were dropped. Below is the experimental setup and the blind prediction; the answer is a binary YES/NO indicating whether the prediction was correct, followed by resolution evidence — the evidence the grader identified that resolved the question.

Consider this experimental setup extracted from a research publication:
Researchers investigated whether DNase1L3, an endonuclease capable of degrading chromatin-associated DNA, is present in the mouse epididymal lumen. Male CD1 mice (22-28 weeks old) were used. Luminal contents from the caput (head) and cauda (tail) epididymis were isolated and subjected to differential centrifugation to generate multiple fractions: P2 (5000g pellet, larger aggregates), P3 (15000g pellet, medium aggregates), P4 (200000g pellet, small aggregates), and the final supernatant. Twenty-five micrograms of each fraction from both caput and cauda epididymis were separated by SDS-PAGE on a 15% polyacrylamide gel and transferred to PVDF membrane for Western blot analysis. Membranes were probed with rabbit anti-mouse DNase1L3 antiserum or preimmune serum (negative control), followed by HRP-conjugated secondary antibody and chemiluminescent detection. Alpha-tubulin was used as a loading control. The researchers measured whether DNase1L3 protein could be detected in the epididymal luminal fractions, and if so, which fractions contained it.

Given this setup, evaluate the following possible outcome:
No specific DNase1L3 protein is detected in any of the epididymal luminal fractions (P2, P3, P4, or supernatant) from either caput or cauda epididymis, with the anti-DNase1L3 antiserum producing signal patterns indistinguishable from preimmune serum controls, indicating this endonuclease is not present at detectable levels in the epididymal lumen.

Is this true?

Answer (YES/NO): NO